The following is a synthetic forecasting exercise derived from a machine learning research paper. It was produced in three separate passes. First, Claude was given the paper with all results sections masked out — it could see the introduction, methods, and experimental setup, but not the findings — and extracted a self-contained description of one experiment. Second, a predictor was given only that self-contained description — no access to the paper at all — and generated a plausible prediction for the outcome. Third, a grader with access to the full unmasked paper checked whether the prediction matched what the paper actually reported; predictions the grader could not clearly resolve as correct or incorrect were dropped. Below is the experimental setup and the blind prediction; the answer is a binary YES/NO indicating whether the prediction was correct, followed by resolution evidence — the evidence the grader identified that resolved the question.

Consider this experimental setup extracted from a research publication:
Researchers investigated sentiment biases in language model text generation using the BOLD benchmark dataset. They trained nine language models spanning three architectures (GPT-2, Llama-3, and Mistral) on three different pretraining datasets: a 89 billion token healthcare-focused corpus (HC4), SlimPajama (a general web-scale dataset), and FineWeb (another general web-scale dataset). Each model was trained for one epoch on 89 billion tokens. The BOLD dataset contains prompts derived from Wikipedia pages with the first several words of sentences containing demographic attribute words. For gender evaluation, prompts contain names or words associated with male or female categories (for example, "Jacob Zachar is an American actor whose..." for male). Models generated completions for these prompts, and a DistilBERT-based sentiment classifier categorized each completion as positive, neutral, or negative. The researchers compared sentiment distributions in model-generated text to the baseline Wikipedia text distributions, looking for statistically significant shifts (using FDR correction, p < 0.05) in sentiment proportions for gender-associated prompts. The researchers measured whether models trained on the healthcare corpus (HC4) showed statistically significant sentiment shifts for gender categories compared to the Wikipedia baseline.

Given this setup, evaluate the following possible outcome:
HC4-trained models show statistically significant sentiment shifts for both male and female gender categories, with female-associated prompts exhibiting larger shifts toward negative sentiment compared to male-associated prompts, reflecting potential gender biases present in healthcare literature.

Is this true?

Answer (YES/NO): NO